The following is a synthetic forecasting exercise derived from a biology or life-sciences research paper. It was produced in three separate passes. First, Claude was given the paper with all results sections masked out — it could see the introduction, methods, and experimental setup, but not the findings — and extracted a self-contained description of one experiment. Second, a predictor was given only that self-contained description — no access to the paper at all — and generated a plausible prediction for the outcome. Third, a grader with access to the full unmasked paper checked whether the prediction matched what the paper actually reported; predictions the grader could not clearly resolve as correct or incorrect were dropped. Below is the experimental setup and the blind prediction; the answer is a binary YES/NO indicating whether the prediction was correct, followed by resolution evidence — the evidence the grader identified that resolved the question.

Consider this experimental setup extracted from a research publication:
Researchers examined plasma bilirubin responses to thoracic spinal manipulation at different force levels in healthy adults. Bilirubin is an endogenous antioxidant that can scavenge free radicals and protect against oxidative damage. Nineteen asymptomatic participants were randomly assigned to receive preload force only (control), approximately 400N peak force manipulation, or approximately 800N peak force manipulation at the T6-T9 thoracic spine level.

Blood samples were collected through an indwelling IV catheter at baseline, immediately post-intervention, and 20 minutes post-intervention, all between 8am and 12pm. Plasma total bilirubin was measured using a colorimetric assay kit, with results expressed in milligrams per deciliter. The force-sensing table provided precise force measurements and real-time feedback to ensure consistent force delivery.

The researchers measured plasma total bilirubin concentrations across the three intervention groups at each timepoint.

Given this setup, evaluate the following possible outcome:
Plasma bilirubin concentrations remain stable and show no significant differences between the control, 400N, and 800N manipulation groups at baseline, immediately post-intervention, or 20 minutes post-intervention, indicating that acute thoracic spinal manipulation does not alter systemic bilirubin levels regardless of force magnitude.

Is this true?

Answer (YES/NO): YES